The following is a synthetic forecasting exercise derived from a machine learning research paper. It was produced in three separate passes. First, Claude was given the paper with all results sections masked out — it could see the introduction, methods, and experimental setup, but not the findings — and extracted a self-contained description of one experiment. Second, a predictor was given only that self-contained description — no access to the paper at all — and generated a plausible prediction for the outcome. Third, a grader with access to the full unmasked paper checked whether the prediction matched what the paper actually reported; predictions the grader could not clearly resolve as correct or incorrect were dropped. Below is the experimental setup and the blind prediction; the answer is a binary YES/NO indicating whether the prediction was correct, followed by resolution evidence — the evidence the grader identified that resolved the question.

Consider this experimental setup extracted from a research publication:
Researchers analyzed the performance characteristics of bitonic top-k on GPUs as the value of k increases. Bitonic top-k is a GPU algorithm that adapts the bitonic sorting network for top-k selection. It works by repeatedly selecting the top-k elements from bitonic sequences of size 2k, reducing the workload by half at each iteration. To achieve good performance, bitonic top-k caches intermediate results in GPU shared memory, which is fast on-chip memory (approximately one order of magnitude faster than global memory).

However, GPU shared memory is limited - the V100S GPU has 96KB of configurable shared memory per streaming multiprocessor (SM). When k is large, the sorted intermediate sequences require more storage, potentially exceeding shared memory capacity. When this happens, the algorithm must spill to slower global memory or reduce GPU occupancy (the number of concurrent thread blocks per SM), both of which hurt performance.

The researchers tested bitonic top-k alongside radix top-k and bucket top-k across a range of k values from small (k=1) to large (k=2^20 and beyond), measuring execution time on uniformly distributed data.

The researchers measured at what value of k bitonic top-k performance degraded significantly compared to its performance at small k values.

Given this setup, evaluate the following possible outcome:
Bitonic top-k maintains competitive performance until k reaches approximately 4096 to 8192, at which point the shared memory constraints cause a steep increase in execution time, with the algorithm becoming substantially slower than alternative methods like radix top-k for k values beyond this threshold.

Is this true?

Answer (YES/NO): NO